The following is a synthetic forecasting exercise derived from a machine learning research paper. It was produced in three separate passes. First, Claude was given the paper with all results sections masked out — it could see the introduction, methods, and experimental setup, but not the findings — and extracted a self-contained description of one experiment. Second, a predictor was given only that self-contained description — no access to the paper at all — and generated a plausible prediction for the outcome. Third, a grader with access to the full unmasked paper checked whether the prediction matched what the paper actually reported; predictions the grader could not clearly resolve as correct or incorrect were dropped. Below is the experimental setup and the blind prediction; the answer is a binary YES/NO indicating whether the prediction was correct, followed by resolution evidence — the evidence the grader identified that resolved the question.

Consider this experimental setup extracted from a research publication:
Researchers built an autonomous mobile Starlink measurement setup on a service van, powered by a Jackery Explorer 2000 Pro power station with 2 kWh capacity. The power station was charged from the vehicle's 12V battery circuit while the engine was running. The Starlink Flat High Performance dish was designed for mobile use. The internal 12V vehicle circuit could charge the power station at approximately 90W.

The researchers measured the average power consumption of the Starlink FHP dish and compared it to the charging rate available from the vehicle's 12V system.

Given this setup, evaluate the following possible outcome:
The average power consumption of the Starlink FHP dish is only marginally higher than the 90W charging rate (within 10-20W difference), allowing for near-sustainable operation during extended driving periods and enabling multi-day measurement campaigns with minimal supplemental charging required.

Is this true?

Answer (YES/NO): NO